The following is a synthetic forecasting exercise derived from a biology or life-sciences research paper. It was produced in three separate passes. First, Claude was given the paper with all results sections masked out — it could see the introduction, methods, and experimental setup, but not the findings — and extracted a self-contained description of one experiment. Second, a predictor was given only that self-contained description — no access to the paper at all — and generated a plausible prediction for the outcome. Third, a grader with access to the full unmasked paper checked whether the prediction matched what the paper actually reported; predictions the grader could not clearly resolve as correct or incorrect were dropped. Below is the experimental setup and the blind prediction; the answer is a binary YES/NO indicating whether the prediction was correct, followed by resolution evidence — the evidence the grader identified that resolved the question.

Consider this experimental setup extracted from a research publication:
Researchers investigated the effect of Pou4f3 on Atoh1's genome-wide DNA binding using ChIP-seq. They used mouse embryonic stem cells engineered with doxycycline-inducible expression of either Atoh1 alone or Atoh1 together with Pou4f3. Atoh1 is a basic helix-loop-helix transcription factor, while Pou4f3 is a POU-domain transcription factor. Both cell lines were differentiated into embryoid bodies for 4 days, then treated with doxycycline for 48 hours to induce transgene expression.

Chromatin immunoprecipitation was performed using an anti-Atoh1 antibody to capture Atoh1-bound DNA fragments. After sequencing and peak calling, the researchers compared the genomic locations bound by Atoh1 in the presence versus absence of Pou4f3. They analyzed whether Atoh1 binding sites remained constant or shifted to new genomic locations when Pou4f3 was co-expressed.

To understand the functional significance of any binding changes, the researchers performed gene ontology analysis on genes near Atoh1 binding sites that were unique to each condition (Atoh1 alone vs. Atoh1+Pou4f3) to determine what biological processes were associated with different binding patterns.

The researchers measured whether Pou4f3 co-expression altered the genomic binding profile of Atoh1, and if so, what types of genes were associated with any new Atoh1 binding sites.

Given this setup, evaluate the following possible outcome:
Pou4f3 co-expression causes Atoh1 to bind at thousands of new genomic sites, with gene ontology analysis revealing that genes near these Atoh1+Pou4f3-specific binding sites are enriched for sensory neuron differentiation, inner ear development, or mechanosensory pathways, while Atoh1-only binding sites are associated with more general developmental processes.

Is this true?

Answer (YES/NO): NO